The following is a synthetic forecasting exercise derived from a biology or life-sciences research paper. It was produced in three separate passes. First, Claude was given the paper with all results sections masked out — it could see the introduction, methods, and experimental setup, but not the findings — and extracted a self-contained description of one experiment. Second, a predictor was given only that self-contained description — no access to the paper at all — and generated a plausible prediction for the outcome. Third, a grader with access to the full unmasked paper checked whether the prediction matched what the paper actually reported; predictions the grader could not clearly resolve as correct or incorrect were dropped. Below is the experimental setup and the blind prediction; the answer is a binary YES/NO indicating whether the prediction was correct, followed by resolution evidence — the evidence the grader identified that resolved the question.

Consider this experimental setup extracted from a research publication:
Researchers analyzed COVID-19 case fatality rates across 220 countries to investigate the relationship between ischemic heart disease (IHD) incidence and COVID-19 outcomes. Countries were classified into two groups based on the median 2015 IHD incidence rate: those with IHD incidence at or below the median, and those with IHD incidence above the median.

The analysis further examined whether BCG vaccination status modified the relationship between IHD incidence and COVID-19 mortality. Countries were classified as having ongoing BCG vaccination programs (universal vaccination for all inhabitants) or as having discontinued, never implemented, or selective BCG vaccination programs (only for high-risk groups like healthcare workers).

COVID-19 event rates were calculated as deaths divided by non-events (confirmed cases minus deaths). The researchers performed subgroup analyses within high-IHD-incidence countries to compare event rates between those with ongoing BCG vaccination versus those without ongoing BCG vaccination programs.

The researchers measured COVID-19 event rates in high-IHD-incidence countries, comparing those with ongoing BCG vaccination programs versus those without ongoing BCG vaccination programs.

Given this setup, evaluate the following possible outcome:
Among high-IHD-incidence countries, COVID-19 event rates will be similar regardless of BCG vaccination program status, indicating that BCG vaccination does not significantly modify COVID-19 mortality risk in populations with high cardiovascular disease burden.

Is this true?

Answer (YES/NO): NO